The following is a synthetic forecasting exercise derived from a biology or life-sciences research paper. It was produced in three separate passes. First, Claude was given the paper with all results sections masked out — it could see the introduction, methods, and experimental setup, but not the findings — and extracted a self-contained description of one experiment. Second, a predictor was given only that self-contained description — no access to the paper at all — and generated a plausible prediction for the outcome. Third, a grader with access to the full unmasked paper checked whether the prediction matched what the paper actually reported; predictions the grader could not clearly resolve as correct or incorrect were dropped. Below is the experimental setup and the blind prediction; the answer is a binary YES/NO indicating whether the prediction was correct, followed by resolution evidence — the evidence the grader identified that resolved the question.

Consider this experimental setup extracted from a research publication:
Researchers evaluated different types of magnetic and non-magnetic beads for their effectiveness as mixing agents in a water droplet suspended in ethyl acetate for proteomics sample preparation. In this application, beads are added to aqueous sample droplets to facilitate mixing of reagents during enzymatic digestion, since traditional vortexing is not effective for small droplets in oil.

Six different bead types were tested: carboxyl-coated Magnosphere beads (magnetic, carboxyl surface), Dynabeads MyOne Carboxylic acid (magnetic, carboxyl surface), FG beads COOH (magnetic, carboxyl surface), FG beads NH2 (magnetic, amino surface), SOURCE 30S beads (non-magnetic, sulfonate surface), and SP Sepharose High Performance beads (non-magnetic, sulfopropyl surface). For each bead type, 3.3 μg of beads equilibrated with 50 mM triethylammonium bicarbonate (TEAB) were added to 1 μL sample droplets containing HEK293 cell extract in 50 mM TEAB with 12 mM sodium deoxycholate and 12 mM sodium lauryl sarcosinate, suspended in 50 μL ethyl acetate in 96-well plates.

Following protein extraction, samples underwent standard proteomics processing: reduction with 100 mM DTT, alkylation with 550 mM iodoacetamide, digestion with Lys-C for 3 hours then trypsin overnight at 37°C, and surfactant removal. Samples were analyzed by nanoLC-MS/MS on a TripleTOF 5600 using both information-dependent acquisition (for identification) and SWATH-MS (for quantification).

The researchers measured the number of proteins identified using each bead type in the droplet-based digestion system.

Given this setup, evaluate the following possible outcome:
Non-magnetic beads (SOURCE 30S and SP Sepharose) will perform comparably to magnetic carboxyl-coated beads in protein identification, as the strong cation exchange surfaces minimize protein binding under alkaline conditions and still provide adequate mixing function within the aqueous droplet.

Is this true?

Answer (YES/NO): NO